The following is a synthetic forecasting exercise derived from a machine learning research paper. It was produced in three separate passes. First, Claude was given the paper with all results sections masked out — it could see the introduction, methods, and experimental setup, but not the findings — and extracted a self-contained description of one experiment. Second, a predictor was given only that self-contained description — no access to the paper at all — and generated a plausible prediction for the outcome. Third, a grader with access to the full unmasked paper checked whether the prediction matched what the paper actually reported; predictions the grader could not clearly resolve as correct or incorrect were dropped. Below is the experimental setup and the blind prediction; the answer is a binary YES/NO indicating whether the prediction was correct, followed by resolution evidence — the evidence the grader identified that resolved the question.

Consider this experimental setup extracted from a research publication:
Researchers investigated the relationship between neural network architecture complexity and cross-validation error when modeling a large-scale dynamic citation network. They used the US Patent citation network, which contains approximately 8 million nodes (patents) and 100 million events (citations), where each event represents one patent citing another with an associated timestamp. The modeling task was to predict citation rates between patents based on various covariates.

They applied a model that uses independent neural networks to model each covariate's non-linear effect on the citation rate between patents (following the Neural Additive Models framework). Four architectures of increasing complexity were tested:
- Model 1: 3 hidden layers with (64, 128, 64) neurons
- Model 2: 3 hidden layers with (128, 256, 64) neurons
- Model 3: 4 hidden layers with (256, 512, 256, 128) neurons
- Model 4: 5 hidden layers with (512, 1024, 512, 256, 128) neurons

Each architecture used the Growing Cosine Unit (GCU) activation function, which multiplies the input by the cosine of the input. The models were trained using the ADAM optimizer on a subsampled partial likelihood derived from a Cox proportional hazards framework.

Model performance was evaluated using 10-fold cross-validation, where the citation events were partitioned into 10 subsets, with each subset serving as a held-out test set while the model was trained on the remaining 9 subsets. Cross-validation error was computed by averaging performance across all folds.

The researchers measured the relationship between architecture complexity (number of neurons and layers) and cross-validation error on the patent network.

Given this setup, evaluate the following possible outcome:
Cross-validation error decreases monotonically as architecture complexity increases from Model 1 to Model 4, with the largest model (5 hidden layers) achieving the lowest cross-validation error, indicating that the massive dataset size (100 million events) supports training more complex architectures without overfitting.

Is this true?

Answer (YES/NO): NO